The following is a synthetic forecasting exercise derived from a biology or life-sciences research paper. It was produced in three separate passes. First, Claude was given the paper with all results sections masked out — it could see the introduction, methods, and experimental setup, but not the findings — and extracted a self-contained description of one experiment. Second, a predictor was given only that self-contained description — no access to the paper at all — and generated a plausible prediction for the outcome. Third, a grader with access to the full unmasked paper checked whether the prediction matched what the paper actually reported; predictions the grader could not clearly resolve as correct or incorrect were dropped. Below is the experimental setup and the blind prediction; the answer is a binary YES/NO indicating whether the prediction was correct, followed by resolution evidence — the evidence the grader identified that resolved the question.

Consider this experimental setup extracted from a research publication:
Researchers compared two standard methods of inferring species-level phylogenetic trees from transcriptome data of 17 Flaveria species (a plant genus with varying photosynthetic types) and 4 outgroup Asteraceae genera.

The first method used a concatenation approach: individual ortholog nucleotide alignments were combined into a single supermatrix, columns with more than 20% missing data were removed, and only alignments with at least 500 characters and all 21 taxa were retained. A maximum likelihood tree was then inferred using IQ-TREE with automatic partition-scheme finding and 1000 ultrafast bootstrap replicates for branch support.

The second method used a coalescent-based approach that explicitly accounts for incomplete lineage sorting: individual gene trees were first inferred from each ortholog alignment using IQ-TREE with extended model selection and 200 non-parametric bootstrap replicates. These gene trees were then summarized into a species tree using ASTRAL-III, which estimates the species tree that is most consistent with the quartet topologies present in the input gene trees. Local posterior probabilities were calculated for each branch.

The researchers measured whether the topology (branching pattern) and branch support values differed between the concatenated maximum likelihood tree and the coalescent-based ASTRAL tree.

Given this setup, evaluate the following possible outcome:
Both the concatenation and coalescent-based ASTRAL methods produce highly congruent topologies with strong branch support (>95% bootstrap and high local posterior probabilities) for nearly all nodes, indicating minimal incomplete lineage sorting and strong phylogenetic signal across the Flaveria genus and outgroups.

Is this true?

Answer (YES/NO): NO